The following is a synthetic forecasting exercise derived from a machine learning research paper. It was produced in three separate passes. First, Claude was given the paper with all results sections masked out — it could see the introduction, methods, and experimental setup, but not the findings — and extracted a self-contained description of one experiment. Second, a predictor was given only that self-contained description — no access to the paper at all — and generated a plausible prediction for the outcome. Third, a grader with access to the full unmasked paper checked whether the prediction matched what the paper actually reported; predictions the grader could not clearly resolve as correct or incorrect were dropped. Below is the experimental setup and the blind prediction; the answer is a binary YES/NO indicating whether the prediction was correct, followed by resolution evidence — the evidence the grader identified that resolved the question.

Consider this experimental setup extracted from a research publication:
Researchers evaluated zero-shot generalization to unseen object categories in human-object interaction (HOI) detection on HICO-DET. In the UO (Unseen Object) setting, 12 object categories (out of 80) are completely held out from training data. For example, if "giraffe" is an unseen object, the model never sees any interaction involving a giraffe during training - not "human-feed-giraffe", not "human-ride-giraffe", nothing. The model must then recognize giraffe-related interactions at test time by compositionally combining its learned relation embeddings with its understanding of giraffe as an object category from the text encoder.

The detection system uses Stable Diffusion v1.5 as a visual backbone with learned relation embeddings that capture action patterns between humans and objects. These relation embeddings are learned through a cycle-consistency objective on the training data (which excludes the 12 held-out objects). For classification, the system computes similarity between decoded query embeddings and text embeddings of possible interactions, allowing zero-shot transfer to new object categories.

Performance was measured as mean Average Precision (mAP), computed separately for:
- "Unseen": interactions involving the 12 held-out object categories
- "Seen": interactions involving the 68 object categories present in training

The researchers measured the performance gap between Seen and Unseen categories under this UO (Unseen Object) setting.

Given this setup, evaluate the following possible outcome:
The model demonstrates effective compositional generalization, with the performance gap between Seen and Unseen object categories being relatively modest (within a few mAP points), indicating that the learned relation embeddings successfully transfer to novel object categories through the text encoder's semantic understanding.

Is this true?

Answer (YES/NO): NO